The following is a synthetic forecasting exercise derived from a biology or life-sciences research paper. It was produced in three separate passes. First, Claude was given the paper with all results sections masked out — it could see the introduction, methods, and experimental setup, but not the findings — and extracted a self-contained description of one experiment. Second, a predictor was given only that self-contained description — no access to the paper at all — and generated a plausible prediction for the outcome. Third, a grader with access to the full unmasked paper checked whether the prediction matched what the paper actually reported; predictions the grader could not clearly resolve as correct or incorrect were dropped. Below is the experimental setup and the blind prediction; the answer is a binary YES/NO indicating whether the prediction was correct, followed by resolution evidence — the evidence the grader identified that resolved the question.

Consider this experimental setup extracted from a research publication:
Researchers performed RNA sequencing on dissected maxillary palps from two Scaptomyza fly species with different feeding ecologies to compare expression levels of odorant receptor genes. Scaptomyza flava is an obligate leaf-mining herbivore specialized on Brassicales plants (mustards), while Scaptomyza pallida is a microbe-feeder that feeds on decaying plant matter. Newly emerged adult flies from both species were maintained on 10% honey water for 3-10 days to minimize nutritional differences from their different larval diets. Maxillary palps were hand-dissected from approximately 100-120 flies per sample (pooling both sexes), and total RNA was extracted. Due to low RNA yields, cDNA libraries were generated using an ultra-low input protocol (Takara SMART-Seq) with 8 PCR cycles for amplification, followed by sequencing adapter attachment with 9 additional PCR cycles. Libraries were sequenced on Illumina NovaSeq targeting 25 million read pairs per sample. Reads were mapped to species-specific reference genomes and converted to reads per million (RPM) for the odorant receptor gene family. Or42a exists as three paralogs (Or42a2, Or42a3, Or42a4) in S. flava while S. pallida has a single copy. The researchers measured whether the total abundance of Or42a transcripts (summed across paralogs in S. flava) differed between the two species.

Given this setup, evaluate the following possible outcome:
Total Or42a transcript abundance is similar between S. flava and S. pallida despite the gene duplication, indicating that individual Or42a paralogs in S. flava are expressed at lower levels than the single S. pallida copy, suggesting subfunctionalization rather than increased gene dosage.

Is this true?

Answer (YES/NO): NO